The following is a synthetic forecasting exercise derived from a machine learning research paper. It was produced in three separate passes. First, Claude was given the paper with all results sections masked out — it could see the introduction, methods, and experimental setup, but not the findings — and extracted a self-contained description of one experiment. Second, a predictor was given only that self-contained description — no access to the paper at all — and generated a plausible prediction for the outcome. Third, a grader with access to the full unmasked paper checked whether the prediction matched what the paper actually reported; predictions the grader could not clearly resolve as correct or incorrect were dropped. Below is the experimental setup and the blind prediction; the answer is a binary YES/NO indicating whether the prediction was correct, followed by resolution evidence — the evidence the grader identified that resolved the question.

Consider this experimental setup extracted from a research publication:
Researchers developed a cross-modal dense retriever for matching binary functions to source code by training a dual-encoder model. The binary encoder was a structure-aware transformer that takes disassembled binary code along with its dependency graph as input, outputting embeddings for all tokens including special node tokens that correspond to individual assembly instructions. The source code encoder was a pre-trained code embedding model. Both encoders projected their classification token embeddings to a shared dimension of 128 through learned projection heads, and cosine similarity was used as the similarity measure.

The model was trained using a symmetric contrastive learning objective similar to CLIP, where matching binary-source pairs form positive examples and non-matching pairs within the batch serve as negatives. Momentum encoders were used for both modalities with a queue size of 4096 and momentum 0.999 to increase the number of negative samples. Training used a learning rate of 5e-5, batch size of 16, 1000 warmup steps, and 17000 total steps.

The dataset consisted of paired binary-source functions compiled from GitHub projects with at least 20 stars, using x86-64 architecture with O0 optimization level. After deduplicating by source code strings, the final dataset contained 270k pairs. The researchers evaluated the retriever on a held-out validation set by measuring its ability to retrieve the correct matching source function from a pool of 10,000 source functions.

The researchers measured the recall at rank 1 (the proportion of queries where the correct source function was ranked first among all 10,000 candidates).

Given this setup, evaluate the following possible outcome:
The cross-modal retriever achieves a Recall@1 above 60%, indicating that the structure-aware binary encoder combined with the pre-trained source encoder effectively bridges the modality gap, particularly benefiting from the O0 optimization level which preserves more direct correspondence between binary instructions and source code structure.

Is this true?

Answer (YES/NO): YES